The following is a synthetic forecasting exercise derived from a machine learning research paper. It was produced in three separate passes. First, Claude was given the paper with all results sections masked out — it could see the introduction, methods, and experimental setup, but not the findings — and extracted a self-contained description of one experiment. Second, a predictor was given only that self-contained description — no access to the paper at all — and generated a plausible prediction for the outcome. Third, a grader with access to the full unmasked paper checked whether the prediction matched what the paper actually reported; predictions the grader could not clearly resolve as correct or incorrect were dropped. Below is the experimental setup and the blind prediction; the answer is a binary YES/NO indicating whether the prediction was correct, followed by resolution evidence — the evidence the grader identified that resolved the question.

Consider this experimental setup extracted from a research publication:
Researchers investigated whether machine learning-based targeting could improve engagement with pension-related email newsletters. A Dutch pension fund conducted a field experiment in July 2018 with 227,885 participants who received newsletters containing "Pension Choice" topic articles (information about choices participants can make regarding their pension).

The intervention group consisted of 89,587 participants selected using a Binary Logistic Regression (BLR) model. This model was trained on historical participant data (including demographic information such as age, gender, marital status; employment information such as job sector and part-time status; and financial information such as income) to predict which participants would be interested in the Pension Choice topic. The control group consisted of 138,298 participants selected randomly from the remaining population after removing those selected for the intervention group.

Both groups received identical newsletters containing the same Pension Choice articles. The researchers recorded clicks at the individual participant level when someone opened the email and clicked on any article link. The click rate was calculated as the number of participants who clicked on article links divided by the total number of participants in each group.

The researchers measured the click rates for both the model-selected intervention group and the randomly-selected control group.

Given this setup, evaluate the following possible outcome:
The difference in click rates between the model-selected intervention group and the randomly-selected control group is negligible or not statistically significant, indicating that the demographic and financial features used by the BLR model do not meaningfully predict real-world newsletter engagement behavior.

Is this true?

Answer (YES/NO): NO